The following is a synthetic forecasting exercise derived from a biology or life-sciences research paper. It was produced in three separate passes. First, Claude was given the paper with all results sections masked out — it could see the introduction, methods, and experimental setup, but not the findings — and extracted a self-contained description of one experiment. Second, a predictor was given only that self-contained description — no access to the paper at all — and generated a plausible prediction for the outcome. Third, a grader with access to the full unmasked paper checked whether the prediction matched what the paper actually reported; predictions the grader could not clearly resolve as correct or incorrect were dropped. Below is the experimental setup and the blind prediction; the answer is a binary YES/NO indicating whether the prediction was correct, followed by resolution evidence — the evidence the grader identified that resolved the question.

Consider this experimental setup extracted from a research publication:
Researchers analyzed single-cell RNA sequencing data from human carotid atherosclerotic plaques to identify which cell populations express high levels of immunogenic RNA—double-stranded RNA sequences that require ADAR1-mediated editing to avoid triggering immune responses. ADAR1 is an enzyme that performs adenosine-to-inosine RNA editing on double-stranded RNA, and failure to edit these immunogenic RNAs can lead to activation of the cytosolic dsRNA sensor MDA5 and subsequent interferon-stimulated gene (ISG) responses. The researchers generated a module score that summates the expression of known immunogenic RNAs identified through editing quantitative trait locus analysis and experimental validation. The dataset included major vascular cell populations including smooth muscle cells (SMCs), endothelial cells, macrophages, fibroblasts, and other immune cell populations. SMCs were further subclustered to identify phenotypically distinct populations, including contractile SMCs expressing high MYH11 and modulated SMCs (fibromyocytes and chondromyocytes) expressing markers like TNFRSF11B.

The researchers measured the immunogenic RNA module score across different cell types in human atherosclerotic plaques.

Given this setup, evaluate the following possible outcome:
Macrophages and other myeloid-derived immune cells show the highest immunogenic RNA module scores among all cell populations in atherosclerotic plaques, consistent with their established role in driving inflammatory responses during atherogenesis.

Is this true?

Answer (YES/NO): NO